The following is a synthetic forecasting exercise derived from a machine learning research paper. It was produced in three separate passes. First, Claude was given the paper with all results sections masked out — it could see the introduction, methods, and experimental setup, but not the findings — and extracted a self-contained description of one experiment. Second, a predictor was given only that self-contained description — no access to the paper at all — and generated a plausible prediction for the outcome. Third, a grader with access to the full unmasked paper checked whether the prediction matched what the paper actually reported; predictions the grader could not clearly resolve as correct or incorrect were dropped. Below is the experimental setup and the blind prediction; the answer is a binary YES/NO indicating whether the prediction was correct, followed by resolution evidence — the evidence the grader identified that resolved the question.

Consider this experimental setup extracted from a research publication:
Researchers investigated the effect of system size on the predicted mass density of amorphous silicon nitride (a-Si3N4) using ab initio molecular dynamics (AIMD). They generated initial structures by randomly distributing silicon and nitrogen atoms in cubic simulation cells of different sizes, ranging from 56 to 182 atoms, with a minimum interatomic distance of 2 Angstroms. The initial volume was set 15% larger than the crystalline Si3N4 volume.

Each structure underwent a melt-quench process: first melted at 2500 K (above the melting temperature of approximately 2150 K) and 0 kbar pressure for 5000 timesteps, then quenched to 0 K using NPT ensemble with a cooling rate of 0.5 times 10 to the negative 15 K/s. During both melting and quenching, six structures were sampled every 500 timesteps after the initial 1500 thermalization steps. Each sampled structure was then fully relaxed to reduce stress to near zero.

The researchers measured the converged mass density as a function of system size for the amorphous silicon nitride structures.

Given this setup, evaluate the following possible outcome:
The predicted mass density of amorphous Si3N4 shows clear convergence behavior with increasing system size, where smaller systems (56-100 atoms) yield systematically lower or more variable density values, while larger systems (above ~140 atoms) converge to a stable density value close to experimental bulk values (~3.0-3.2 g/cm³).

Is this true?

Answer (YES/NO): NO